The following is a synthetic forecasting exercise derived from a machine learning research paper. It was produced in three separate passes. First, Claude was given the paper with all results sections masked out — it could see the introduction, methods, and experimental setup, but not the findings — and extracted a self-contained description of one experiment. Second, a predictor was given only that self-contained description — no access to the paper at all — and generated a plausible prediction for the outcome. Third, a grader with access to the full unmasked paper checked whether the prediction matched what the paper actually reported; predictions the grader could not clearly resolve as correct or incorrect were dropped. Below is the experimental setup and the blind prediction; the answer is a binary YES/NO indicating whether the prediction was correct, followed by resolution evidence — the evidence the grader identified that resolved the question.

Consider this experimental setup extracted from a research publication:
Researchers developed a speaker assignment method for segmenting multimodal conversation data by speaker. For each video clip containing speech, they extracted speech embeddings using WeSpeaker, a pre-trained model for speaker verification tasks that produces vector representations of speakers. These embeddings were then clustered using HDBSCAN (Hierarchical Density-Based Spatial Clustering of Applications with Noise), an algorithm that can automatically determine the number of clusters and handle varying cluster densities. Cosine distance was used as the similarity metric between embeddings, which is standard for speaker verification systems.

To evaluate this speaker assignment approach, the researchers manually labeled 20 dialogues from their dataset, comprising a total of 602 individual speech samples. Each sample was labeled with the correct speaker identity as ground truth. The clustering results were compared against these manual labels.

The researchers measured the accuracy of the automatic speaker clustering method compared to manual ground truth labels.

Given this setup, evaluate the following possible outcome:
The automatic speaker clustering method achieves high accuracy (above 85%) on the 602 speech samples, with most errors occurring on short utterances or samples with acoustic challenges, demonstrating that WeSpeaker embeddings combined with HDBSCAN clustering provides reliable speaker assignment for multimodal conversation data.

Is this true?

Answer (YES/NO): NO